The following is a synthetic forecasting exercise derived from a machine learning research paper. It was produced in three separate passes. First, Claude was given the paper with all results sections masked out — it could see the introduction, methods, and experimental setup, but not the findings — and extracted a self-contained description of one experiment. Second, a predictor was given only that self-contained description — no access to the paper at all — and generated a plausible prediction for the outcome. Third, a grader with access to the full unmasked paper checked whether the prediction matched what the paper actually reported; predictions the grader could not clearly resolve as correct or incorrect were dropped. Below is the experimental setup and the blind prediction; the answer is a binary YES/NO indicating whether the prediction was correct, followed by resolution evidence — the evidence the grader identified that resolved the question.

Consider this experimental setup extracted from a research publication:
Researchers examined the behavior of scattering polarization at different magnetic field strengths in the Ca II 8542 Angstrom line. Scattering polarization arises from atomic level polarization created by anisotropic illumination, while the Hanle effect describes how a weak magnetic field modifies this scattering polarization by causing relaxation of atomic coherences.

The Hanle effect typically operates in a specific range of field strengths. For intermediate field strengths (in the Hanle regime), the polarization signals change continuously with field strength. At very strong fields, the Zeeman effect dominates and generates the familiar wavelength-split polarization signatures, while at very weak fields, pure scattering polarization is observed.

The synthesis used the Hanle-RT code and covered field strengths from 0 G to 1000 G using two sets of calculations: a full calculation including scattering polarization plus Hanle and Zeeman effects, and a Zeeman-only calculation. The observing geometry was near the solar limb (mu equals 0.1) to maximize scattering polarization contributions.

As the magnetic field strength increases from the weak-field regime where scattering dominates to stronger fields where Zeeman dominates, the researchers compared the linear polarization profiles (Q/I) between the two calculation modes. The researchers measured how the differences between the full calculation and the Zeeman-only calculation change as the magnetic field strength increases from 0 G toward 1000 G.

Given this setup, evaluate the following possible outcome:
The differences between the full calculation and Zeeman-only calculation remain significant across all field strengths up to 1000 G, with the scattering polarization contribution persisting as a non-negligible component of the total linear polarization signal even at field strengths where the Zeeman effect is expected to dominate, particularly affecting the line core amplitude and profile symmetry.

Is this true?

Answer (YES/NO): NO